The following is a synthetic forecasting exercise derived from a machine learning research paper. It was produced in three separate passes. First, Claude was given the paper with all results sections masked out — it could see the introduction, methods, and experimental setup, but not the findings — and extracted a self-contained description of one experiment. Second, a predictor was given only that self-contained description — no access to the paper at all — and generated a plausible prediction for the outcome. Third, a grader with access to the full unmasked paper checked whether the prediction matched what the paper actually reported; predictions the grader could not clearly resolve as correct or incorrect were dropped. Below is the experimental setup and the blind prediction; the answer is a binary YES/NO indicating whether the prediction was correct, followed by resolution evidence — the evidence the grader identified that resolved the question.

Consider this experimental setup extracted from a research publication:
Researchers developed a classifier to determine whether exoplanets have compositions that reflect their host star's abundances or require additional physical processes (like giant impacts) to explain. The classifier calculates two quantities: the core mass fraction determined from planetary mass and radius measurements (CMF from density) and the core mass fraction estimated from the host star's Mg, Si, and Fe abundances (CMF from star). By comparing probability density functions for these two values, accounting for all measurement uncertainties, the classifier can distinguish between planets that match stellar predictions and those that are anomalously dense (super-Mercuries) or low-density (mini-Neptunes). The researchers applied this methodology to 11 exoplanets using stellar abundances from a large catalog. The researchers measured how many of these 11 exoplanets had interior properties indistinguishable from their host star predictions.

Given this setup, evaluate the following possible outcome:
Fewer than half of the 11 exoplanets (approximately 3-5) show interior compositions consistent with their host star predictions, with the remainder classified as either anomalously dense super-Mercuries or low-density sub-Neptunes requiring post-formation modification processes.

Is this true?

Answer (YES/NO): NO